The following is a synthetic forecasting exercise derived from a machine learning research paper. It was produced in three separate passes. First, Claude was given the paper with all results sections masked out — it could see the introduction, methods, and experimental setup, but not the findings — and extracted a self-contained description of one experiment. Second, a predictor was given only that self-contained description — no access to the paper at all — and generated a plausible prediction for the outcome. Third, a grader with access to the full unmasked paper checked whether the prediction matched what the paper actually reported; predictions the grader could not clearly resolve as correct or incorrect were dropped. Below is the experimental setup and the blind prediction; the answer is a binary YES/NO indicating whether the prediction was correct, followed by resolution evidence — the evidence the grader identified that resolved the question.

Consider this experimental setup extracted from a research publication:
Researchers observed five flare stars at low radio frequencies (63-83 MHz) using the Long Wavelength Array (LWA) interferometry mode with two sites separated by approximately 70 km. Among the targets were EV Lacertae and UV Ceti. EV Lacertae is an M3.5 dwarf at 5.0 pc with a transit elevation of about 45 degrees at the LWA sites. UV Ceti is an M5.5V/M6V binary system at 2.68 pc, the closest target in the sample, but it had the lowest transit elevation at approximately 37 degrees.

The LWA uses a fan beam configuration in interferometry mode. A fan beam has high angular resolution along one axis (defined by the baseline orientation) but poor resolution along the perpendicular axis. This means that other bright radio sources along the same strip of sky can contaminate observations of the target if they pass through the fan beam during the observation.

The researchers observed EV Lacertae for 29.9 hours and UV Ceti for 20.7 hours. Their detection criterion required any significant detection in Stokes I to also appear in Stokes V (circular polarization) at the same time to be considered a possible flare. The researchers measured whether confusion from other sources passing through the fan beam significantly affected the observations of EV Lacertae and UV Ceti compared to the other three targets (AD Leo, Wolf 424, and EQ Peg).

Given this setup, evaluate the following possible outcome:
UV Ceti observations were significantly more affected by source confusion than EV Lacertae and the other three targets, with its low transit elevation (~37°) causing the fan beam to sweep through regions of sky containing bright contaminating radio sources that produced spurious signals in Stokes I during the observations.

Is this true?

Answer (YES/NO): NO